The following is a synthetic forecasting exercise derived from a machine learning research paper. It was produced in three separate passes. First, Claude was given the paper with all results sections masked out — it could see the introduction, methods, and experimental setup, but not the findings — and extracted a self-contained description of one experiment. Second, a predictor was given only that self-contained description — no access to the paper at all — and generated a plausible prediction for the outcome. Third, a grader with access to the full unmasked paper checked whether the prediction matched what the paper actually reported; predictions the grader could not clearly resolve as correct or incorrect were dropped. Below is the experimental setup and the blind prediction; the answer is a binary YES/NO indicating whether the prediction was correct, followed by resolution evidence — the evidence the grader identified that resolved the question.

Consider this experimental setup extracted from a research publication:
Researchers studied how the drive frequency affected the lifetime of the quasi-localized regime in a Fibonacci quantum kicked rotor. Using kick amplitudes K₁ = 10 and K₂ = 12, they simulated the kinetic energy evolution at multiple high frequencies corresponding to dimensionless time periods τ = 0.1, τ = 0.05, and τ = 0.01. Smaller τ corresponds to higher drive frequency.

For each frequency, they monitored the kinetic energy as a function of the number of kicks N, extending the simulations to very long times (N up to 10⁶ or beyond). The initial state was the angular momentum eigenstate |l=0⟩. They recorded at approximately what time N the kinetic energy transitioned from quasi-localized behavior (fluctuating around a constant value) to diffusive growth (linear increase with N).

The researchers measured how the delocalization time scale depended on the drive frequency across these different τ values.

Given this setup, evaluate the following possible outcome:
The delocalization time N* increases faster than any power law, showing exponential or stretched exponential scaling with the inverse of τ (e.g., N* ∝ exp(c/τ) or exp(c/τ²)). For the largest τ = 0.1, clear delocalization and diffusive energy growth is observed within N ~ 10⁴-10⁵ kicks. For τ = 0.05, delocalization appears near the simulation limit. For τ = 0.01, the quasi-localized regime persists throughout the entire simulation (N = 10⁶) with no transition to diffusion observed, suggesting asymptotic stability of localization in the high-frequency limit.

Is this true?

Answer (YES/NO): NO